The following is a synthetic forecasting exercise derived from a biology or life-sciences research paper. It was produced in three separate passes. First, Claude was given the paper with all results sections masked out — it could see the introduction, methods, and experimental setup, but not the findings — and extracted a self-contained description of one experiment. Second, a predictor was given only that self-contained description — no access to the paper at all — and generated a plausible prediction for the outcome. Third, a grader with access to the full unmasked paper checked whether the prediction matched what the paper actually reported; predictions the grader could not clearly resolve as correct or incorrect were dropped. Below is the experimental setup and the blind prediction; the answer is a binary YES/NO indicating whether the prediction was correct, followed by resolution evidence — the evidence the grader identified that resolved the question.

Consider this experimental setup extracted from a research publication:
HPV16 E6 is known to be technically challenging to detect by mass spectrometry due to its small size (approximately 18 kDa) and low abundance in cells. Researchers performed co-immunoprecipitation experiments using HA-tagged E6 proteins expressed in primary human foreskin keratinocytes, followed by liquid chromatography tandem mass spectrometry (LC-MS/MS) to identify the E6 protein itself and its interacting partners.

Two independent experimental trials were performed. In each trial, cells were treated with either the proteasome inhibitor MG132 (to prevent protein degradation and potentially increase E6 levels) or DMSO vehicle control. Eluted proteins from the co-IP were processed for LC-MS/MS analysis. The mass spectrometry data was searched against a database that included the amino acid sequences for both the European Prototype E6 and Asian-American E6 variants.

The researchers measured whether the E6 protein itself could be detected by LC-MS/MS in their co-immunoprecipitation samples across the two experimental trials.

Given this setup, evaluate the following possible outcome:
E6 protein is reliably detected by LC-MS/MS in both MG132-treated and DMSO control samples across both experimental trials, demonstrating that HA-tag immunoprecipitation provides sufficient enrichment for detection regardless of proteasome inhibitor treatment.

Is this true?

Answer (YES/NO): NO